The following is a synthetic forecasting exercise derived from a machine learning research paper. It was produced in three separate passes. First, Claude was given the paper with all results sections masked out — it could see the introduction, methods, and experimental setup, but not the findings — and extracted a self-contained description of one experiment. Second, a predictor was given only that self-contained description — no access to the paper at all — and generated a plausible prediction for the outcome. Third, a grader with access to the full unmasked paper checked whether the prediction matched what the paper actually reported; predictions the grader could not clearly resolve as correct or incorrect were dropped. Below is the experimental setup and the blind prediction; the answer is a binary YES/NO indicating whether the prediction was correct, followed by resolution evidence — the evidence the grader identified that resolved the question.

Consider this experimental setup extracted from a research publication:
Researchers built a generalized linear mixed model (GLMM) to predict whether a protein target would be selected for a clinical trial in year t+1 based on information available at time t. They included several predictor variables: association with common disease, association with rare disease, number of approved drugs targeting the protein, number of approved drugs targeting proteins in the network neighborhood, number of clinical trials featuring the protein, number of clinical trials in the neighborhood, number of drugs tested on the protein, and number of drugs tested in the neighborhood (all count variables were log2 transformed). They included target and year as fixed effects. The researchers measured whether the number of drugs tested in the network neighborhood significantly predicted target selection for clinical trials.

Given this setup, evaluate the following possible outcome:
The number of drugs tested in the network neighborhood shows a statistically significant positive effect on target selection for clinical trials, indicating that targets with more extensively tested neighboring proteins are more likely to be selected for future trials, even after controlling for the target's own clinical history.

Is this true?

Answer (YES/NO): YES